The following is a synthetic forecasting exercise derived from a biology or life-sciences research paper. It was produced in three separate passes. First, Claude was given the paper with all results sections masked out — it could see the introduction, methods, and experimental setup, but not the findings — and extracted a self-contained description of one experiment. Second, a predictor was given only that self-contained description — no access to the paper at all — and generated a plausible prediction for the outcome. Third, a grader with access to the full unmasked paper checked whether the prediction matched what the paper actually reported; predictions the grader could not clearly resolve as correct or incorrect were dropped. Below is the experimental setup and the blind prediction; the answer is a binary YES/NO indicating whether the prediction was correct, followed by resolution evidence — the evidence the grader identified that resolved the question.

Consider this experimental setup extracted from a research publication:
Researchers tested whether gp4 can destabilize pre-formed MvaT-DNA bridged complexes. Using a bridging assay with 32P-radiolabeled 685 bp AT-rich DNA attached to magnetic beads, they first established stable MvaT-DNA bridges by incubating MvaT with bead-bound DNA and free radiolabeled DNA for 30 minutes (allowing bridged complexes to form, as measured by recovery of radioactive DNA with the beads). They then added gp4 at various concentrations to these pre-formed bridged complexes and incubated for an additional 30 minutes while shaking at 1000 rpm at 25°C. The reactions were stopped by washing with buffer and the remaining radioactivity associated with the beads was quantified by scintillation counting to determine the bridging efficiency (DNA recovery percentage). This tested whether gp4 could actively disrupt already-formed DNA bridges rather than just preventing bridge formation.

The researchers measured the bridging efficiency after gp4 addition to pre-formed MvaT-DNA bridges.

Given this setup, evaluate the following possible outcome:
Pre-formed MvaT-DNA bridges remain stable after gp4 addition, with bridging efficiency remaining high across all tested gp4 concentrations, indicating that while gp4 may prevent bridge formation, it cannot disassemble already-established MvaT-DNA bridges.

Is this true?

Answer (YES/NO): NO